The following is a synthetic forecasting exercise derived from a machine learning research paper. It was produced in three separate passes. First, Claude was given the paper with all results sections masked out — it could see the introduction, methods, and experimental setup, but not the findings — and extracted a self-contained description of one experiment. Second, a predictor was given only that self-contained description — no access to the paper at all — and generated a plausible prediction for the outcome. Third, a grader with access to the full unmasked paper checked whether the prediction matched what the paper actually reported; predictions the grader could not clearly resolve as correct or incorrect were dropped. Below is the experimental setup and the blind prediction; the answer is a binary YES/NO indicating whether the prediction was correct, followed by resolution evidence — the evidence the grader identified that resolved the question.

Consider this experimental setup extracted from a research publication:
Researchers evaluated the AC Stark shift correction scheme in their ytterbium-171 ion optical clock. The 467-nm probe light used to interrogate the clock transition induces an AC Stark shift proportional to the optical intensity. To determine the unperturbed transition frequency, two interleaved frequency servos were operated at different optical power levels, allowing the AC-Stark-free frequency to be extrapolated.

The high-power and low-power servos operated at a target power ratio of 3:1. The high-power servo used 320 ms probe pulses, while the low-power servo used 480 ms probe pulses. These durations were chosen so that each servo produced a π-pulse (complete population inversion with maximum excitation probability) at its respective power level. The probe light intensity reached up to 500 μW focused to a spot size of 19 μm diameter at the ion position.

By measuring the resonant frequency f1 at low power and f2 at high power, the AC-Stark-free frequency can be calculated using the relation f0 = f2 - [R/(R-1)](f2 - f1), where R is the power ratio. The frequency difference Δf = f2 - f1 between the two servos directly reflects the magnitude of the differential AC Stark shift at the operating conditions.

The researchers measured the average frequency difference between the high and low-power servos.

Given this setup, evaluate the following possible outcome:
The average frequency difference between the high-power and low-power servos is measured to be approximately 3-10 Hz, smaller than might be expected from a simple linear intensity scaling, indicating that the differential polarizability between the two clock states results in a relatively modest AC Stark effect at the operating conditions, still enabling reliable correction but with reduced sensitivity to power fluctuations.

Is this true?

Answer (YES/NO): YES